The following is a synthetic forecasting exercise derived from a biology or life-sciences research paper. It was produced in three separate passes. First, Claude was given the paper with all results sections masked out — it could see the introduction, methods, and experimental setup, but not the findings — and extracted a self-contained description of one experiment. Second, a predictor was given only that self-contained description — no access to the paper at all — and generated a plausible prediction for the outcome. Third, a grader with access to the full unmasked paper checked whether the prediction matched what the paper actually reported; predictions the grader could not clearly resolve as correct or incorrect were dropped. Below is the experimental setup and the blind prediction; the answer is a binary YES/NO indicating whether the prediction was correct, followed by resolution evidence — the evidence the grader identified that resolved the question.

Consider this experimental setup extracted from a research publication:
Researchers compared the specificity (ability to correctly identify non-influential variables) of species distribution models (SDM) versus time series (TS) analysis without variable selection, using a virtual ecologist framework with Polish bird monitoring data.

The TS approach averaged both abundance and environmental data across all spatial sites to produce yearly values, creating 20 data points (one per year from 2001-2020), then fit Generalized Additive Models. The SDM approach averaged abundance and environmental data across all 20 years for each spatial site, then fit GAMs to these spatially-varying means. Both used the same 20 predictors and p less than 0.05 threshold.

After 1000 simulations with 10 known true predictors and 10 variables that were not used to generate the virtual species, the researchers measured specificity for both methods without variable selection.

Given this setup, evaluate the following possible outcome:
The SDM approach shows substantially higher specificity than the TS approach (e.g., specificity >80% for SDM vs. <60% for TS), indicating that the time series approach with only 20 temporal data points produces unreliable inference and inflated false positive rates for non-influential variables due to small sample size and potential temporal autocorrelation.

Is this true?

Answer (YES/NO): NO